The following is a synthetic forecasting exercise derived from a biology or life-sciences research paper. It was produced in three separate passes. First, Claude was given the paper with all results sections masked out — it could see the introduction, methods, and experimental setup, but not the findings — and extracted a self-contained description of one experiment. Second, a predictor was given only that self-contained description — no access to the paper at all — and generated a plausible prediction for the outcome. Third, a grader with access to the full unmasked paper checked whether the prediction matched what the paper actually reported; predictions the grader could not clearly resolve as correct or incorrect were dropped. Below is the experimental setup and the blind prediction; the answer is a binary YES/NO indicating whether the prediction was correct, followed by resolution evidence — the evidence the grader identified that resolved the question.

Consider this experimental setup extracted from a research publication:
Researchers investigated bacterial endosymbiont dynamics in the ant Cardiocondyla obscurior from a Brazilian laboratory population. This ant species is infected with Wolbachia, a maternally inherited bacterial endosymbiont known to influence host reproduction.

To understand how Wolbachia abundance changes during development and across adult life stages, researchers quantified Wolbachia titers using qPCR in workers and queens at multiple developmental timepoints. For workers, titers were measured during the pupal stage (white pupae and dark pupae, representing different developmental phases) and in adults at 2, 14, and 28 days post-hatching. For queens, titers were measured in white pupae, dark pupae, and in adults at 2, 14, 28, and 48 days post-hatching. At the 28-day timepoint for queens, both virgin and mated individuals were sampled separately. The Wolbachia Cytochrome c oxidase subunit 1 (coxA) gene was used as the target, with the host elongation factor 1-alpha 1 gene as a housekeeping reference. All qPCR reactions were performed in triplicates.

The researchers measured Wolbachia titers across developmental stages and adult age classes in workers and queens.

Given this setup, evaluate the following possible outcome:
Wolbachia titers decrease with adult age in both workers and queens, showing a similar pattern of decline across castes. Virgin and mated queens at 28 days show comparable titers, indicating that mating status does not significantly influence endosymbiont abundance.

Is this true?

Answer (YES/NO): NO